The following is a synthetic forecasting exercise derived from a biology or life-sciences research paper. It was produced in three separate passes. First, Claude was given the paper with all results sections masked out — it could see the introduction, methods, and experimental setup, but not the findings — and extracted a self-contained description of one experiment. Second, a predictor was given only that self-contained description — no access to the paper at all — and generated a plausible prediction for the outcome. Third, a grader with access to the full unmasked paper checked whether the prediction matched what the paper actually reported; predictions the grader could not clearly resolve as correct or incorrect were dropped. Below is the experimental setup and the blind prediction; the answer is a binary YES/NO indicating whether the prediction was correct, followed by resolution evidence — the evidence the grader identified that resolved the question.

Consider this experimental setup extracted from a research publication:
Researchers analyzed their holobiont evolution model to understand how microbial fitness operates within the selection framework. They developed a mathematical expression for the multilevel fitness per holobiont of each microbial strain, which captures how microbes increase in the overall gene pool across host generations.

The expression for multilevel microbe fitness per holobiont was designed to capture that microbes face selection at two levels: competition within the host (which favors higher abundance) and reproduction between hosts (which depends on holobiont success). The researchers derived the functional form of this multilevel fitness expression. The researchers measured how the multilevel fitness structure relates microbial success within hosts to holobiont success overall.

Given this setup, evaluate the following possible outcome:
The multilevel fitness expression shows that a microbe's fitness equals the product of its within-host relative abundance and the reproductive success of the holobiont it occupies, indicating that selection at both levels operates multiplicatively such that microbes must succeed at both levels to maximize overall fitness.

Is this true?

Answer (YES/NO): NO